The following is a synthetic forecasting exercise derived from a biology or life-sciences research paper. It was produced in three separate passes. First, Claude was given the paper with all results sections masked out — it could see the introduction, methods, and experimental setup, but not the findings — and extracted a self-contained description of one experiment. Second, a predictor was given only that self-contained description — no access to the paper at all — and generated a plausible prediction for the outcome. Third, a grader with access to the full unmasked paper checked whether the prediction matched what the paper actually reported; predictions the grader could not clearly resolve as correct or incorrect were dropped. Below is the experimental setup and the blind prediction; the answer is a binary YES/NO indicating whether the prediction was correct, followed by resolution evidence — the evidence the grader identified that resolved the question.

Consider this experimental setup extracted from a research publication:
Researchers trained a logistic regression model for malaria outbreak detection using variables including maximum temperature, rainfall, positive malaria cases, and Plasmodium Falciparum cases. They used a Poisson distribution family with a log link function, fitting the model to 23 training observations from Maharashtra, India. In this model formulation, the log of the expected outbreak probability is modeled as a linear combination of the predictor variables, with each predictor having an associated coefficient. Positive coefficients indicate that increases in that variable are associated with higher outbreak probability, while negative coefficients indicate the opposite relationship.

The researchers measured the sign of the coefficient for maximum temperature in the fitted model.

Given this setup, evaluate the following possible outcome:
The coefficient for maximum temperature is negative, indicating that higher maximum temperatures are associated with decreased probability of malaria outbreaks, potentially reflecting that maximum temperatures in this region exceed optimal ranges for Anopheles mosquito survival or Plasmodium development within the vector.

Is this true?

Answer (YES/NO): YES